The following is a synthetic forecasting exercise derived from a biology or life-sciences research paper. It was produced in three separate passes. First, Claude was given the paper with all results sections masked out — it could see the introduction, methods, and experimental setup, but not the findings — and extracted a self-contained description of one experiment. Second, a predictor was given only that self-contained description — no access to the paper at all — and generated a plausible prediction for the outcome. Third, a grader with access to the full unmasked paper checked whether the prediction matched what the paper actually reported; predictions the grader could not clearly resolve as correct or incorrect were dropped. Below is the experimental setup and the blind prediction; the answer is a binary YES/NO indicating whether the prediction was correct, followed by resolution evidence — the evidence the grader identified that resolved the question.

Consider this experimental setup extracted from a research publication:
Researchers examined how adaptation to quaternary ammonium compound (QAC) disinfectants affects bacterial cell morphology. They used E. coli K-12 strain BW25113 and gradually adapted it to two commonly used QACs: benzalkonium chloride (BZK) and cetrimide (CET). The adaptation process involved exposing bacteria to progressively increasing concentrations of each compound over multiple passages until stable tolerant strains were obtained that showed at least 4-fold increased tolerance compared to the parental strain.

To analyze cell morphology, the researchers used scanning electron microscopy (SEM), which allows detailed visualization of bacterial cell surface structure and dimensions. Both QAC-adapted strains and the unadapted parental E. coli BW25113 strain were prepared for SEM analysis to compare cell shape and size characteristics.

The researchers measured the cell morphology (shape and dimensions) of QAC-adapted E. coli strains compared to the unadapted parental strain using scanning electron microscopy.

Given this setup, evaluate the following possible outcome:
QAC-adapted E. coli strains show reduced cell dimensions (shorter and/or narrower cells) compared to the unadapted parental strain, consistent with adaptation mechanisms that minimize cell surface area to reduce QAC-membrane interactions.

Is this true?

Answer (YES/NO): NO